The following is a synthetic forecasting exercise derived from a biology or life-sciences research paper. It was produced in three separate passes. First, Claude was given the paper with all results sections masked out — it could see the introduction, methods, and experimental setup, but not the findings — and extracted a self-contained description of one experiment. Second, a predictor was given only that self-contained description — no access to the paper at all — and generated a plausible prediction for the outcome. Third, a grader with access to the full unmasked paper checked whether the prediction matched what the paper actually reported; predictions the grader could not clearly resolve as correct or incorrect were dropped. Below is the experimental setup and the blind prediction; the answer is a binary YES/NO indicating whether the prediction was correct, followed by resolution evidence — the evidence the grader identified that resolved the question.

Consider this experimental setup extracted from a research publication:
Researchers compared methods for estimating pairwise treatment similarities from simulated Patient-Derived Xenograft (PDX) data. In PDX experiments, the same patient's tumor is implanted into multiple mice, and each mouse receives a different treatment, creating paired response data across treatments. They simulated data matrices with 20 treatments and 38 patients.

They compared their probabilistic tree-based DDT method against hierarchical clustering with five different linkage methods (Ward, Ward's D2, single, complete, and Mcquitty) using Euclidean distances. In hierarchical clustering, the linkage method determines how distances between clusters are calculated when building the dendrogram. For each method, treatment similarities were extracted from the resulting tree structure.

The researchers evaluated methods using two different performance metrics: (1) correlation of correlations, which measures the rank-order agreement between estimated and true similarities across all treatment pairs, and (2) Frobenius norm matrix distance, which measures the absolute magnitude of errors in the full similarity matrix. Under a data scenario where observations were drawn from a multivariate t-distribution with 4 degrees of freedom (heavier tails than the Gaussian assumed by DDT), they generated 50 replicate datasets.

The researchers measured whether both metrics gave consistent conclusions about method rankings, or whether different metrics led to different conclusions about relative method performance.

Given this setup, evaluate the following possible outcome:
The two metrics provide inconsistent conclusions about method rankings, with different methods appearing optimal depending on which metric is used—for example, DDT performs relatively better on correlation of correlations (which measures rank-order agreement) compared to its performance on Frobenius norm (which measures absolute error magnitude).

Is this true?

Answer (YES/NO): NO